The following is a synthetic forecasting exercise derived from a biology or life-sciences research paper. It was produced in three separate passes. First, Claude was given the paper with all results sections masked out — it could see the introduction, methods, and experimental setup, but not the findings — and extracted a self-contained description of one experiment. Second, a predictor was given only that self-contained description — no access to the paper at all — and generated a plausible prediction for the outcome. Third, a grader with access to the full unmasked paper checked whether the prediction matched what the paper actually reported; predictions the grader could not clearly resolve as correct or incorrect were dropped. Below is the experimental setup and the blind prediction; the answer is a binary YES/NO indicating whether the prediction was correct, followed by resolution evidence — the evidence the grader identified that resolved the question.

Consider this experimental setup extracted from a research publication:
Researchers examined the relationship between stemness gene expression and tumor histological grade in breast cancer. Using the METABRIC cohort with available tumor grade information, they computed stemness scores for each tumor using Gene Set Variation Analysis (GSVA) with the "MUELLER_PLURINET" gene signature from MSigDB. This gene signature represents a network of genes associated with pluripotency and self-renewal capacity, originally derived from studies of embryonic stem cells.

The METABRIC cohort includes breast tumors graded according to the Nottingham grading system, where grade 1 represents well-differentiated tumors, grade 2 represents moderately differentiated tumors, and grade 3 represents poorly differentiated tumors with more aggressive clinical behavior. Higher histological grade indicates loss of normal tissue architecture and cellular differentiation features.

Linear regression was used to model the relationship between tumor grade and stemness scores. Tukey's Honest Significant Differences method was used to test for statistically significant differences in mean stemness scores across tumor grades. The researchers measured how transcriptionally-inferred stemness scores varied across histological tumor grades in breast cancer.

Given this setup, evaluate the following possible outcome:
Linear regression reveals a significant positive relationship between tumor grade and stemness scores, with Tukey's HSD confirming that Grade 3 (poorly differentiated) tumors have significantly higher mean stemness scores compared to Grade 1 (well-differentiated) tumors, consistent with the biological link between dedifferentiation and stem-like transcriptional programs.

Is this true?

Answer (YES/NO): YES